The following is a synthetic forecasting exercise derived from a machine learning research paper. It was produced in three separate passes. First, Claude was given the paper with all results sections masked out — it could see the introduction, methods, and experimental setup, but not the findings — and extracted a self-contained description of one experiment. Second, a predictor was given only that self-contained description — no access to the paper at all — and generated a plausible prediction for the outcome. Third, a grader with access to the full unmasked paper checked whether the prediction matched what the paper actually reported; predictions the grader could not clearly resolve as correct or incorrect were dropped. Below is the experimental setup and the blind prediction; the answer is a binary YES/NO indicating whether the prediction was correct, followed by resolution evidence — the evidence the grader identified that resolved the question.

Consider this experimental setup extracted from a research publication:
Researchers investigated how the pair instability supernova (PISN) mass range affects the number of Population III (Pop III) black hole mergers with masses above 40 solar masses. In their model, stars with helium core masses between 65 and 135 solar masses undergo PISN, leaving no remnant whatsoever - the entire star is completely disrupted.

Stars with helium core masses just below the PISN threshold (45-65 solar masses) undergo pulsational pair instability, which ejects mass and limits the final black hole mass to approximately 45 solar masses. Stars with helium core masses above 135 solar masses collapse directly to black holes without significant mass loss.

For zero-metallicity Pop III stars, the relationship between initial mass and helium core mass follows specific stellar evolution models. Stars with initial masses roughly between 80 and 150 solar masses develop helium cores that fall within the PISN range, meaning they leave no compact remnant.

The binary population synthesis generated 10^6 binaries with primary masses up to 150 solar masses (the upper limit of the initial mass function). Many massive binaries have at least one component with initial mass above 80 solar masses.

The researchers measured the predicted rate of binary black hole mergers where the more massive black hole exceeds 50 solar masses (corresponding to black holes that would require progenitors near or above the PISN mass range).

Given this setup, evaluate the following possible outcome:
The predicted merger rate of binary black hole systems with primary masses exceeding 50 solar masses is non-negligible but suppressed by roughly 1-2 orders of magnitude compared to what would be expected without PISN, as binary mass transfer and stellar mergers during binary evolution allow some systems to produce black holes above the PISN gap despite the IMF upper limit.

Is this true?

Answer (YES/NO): NO